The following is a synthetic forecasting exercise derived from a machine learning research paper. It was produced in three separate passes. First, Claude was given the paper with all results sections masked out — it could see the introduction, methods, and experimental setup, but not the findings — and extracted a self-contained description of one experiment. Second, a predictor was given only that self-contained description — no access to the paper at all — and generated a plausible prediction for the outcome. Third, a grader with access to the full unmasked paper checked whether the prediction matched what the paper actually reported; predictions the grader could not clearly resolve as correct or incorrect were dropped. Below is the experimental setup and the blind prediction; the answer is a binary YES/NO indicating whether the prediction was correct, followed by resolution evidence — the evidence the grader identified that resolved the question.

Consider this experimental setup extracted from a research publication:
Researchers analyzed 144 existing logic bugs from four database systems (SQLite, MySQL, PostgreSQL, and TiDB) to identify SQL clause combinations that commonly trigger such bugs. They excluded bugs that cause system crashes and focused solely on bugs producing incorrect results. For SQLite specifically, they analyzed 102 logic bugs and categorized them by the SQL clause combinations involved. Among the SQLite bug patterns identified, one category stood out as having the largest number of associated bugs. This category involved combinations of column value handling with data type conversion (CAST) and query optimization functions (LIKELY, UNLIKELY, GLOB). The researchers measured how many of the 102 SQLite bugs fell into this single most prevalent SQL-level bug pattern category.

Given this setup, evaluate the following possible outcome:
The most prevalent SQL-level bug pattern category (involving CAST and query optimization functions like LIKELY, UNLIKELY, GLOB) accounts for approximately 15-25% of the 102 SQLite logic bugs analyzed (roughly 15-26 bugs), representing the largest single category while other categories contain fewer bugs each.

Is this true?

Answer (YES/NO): YES